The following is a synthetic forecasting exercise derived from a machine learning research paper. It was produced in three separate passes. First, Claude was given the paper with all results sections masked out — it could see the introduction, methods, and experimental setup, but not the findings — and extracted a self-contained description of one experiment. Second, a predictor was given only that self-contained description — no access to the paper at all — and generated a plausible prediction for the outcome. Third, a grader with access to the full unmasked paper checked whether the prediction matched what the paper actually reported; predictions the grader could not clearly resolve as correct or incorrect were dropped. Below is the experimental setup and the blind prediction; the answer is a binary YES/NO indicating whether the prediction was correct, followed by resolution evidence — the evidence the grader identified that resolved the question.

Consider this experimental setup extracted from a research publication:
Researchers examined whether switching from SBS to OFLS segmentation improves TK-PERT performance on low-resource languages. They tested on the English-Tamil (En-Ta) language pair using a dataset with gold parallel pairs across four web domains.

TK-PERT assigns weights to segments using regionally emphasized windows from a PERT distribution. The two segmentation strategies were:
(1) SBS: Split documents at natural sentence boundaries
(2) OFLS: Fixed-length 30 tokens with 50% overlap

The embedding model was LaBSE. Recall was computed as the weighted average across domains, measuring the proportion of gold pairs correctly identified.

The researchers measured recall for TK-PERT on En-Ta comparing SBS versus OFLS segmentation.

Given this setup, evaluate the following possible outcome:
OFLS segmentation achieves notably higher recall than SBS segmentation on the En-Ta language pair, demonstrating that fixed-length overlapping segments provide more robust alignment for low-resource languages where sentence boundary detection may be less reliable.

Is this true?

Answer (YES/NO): YES